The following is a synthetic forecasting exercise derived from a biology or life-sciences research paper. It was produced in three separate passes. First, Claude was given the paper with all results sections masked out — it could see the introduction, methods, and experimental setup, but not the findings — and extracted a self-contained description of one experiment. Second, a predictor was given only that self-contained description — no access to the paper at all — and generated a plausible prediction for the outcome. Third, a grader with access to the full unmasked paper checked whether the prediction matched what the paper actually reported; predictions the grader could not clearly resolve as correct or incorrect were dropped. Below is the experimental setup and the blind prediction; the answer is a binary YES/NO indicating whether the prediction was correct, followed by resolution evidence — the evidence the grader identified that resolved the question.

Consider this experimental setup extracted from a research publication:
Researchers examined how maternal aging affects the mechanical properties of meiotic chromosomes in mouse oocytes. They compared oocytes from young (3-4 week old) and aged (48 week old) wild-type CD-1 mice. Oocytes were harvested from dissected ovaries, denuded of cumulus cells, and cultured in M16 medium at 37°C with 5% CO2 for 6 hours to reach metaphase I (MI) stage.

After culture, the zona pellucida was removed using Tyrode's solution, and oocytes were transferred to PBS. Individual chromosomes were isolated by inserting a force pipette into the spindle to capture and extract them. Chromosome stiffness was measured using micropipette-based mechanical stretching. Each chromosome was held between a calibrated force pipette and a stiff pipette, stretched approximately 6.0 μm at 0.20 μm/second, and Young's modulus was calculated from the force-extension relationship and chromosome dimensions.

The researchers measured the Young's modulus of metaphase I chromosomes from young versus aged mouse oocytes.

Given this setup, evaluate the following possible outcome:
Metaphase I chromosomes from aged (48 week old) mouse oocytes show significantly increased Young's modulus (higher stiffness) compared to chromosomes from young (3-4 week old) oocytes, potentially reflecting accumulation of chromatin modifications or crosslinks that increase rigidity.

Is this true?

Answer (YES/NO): YES